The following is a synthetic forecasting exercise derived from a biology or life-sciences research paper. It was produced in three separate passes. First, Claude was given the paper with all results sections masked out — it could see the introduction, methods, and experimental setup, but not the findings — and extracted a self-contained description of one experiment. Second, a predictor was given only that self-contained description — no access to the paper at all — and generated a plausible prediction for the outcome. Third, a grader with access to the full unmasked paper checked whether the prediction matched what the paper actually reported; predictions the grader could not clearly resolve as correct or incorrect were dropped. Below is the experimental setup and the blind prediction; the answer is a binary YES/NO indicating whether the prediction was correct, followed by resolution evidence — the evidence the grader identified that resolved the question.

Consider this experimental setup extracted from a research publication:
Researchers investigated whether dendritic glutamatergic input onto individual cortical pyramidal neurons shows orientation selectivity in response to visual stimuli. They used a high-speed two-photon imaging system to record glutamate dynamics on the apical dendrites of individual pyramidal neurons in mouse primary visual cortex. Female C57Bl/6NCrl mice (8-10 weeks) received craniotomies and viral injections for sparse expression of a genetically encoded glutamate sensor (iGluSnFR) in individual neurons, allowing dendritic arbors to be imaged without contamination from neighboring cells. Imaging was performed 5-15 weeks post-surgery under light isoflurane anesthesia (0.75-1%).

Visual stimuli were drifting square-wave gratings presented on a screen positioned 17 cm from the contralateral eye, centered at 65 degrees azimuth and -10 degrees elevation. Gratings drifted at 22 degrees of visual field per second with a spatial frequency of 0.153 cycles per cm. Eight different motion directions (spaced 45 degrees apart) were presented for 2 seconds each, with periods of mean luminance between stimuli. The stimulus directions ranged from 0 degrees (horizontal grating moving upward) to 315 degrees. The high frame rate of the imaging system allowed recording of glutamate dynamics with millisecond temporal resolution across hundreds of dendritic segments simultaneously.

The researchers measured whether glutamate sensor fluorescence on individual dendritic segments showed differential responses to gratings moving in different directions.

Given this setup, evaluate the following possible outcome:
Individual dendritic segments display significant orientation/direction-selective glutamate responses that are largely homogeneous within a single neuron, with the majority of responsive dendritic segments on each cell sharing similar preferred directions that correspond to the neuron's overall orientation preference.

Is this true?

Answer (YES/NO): NO